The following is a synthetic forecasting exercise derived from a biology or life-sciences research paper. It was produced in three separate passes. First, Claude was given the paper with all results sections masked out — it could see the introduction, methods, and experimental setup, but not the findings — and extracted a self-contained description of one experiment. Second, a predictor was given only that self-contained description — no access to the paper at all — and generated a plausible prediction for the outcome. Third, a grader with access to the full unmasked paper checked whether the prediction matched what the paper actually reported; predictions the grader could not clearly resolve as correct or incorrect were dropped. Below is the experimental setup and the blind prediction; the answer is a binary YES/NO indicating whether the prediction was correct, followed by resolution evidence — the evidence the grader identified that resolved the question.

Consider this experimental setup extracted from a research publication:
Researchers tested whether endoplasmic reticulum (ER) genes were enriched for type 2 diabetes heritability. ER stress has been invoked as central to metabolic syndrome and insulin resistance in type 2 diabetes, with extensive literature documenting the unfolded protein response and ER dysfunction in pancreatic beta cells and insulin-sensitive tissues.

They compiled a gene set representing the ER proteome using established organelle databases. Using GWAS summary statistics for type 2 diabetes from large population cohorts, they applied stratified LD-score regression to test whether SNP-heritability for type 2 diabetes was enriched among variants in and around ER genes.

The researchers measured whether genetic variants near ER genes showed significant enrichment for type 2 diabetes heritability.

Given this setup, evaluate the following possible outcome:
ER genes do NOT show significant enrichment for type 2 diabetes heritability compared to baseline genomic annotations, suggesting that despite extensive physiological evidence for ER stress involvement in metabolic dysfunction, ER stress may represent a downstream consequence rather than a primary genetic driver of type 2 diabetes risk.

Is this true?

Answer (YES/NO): YES